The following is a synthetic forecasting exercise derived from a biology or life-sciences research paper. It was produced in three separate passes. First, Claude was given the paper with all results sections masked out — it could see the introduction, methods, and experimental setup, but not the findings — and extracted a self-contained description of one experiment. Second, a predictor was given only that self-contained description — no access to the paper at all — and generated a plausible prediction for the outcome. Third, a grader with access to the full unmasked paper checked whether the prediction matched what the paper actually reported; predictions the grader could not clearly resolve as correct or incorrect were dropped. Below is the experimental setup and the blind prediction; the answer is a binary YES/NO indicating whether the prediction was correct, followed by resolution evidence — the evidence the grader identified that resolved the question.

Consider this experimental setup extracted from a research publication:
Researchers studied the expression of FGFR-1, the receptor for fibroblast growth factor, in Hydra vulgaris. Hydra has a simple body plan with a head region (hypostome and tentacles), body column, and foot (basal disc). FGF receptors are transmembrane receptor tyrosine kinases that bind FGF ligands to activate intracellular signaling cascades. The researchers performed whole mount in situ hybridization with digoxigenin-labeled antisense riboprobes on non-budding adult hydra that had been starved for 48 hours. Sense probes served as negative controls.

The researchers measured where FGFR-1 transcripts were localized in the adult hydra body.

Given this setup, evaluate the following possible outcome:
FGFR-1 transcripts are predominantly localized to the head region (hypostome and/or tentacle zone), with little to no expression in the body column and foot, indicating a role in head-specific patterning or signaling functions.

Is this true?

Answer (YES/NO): NO